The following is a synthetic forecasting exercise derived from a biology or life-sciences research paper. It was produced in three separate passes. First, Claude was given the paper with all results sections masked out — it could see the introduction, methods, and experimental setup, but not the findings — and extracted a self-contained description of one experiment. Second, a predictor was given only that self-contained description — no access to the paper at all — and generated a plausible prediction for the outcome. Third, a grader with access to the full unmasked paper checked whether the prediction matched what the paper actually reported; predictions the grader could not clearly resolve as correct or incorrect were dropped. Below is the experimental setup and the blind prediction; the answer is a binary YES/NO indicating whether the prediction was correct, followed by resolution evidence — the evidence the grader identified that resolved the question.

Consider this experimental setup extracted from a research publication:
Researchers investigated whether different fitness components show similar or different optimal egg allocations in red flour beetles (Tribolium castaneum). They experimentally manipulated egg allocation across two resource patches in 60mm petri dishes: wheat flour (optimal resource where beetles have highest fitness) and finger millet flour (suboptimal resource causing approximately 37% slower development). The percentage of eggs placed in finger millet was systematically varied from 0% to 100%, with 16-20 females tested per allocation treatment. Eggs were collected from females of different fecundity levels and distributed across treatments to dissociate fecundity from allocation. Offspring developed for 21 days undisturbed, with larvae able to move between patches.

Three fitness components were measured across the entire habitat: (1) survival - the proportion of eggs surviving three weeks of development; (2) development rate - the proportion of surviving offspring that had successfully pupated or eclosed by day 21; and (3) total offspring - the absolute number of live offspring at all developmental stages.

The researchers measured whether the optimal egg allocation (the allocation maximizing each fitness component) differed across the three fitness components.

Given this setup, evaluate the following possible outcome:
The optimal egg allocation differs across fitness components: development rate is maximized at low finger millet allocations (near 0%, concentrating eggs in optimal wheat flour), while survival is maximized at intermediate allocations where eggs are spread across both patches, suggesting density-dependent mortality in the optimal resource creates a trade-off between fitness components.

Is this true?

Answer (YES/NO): NO